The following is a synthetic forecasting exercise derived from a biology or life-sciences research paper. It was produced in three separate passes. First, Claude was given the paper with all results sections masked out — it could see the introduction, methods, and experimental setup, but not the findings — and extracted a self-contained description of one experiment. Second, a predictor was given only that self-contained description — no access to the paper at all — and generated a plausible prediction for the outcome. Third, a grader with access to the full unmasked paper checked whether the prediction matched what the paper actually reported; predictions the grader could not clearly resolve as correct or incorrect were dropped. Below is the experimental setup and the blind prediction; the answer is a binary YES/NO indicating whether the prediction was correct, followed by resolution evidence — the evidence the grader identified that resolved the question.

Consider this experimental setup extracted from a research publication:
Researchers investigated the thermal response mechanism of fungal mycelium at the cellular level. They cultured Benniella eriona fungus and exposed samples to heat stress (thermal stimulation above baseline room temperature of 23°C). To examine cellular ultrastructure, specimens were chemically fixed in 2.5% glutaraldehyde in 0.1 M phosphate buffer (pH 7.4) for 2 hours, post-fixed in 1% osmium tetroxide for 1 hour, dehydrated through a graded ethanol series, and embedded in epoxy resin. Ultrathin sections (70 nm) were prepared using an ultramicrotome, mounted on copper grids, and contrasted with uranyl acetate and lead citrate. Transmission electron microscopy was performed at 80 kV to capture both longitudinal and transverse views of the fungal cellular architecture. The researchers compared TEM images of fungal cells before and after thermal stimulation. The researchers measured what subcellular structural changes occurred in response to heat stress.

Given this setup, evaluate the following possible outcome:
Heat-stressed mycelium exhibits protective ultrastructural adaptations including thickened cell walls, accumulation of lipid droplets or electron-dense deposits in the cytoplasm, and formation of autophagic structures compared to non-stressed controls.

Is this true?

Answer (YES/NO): NO